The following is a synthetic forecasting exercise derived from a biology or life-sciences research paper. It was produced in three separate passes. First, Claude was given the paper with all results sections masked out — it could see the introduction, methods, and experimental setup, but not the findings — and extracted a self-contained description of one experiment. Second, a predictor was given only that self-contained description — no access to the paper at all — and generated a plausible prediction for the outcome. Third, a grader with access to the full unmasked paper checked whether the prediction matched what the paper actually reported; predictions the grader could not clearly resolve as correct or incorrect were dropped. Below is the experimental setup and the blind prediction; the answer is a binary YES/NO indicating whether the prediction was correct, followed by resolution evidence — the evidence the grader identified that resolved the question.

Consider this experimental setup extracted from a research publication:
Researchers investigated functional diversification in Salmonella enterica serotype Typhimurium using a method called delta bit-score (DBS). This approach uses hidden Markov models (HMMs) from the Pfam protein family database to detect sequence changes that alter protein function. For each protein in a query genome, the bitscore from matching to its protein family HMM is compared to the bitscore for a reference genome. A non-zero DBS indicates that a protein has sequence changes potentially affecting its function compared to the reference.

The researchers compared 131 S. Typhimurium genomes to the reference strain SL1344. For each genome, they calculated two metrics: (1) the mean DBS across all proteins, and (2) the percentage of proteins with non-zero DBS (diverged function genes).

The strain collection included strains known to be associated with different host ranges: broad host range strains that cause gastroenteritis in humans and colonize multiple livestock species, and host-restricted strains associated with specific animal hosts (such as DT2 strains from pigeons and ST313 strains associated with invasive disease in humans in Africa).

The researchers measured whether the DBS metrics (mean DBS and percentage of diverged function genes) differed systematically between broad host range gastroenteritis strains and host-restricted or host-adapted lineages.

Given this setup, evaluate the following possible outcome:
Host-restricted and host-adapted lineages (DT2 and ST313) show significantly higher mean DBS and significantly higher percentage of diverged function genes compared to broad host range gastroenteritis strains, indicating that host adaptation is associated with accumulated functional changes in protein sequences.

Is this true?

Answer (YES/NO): YES